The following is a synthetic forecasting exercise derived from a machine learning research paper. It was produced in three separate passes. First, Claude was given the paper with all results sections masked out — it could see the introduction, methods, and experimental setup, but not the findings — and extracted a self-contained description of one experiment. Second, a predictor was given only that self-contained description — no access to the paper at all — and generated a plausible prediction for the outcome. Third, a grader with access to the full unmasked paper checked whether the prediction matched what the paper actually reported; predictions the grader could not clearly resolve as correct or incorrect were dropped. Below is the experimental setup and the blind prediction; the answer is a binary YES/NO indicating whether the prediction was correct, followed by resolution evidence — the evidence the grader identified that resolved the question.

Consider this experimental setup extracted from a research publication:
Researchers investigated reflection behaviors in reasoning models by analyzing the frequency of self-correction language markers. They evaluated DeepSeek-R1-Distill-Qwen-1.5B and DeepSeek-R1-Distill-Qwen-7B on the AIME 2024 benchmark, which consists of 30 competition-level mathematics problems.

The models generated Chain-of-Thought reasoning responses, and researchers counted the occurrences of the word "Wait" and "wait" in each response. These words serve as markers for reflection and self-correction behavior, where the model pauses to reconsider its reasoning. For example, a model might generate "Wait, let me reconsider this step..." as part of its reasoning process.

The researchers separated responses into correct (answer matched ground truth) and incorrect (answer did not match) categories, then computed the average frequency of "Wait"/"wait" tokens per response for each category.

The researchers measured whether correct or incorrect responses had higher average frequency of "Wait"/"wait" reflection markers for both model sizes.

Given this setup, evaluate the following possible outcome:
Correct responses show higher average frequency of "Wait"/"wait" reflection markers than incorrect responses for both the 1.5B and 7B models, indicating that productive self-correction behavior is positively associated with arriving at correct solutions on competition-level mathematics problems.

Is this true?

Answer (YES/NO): NO